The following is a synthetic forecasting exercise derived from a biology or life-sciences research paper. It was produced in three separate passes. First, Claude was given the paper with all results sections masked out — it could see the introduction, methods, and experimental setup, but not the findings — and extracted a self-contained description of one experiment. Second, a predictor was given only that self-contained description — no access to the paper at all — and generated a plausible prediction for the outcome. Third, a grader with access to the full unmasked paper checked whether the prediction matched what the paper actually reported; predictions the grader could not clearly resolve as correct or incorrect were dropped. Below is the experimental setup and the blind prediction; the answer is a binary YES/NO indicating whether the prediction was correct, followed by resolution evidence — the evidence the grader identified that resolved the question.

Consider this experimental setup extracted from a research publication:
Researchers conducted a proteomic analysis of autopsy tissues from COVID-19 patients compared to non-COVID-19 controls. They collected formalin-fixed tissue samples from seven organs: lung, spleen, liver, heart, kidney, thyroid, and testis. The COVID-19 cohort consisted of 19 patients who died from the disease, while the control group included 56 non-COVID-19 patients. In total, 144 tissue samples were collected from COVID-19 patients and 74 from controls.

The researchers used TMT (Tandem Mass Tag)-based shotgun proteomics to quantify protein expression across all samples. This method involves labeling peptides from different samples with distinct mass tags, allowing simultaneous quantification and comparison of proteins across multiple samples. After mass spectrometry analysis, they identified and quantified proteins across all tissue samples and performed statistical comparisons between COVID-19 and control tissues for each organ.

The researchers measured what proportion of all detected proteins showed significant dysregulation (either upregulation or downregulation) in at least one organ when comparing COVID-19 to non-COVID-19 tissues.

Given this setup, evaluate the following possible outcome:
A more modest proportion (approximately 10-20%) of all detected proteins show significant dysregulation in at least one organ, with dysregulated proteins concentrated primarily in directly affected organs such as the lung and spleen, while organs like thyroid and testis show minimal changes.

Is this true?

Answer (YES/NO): NO